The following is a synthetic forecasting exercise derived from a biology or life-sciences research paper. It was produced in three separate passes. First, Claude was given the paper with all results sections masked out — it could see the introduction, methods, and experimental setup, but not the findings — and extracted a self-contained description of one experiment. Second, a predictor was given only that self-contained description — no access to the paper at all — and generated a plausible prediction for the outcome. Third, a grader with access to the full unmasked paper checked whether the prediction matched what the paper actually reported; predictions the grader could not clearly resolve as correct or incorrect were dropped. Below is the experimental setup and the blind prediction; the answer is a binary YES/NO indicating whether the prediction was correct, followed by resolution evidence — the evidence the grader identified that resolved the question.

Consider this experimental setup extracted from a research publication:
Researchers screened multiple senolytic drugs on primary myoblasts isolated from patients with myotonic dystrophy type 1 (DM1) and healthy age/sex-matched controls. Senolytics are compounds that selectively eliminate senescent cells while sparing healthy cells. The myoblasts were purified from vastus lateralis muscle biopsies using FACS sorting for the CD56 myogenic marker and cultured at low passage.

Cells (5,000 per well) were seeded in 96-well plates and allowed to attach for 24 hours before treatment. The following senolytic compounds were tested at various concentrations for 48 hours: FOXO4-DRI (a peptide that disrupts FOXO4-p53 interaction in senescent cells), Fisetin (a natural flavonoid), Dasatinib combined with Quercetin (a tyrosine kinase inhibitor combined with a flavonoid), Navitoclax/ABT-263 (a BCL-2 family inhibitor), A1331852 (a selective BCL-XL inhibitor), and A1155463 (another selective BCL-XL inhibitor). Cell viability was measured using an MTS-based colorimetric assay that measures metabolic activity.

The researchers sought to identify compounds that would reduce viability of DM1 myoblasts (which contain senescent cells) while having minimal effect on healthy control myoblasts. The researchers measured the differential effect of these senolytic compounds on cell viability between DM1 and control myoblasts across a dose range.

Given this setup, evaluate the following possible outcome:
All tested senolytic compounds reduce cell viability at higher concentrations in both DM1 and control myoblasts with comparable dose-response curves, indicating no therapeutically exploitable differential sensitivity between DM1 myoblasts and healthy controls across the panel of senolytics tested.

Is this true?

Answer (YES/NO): NO